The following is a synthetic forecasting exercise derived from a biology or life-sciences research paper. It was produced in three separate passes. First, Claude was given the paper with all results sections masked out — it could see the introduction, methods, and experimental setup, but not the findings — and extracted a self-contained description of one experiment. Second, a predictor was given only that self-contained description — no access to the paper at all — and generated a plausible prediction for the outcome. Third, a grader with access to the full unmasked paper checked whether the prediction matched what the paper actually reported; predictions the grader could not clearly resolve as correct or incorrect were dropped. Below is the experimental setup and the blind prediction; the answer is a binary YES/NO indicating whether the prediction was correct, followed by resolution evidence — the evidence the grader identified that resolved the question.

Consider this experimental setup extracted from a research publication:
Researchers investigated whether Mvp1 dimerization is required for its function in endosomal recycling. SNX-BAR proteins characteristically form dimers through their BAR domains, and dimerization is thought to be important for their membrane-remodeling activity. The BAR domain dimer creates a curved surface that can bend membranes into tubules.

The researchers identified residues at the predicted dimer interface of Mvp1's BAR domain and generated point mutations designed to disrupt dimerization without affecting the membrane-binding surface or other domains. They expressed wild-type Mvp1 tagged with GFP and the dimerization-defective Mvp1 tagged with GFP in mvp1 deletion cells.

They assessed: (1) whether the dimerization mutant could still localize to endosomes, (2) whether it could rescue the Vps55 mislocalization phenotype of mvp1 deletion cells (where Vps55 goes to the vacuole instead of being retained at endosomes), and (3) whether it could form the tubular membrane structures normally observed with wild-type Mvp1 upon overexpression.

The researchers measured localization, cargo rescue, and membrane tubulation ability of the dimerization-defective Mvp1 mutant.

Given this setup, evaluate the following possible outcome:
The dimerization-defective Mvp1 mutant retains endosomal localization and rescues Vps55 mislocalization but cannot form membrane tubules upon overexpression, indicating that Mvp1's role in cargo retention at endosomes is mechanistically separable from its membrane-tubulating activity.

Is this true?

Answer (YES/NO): NO